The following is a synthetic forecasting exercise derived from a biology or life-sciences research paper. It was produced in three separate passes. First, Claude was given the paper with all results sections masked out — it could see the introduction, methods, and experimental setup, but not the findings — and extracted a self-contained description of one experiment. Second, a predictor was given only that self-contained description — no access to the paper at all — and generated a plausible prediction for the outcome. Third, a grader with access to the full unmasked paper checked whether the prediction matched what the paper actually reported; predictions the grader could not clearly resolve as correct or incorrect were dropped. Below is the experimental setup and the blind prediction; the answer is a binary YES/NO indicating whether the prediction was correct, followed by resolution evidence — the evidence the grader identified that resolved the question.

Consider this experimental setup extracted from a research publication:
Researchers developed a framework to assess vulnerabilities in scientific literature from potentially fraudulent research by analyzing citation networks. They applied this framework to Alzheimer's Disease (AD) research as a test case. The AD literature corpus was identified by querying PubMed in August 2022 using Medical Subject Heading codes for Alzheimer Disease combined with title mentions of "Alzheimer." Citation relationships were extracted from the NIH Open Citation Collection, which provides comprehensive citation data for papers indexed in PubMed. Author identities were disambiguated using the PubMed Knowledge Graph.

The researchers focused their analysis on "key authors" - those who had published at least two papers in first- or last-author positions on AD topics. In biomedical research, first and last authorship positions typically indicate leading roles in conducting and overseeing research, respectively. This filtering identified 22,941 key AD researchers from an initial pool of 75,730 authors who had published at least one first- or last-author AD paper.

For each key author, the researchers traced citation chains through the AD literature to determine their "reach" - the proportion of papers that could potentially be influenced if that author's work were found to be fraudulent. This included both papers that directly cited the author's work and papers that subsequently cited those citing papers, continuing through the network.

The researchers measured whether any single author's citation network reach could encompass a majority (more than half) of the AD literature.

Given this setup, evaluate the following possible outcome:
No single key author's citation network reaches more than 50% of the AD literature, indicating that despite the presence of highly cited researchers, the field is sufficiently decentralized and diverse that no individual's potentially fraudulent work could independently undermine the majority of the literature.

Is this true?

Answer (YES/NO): YES